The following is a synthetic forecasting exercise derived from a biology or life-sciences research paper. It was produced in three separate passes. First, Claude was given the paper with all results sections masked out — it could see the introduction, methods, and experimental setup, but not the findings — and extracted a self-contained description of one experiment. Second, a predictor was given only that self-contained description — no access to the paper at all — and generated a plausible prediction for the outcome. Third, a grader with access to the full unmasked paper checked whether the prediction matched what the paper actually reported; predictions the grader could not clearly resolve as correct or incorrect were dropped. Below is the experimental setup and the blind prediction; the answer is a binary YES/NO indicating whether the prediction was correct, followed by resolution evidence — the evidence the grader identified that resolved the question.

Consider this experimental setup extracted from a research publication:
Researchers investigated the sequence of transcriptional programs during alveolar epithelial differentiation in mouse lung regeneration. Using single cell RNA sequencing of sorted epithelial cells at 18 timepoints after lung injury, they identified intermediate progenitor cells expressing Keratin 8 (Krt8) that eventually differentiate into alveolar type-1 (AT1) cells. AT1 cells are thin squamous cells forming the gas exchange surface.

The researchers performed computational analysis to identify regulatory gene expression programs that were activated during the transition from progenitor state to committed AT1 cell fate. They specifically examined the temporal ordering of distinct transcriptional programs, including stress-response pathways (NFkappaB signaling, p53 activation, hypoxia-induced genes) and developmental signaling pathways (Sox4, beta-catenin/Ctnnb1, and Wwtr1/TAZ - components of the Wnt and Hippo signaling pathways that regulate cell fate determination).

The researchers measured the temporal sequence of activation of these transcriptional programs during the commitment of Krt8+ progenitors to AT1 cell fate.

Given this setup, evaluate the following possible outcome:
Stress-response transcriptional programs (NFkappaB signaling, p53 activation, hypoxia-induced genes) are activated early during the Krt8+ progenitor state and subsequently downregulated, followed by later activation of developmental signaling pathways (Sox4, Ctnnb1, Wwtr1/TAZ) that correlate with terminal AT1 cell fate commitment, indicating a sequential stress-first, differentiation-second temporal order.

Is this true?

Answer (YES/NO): YES